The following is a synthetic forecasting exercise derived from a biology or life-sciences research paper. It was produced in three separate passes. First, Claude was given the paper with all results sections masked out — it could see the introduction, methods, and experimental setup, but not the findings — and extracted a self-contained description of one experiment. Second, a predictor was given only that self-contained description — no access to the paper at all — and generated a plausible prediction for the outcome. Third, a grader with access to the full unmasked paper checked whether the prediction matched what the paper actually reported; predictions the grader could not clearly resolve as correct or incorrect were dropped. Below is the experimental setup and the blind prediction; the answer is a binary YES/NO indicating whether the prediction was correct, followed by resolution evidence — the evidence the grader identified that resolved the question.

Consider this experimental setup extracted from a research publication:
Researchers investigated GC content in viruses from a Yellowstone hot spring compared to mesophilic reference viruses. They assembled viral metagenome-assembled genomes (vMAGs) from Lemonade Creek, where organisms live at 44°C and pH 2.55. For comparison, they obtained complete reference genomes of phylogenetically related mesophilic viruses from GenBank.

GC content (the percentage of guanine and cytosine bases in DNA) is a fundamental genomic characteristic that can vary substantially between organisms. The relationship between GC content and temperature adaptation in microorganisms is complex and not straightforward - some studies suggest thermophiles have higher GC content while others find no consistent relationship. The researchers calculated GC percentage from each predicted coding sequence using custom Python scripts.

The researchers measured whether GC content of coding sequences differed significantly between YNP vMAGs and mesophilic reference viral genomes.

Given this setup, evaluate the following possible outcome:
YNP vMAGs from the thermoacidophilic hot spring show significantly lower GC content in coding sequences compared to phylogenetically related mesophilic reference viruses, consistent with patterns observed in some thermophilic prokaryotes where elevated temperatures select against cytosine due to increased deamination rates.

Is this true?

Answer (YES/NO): YES